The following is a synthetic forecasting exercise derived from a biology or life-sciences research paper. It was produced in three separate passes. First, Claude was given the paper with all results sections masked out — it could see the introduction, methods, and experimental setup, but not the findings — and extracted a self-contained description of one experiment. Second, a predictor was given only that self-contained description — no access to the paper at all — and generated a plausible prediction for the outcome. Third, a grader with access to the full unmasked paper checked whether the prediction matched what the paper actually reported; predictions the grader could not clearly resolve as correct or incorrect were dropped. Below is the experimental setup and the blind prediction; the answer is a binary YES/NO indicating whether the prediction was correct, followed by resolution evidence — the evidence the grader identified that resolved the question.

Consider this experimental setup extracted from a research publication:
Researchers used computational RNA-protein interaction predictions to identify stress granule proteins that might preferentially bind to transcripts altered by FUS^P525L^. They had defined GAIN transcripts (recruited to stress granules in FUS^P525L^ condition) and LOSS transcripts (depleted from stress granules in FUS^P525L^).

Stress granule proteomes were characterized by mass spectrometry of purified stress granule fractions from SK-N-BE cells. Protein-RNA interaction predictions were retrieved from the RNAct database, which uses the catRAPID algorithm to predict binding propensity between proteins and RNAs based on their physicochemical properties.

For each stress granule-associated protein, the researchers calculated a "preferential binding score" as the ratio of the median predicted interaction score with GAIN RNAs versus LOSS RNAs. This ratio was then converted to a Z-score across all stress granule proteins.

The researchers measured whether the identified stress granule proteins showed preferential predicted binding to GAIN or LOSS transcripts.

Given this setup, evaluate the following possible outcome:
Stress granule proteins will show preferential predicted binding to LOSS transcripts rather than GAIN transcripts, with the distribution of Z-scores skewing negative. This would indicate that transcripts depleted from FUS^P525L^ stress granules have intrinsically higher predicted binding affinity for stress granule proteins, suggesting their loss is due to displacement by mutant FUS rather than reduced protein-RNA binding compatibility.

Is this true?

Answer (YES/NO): NO